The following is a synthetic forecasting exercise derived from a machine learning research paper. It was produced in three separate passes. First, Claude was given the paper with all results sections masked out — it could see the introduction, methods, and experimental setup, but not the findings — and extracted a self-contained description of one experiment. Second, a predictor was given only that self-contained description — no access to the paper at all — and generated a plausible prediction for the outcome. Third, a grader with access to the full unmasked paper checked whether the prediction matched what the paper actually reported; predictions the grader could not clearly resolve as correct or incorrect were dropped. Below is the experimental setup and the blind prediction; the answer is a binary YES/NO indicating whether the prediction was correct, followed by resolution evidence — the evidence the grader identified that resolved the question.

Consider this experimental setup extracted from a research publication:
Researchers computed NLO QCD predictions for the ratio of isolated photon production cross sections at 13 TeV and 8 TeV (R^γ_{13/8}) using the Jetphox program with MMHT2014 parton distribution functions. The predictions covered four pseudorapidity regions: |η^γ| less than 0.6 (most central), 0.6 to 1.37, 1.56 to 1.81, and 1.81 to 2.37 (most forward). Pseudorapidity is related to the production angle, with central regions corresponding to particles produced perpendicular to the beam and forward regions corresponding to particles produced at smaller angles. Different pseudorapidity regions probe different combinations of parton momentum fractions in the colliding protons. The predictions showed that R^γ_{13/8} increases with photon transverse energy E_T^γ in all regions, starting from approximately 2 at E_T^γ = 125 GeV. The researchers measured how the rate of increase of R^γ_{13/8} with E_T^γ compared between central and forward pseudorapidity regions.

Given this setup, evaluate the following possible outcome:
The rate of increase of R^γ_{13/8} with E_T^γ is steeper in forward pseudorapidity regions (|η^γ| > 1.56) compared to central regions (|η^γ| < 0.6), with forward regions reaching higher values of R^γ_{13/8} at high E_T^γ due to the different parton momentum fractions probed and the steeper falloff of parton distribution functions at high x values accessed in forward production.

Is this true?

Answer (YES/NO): YES